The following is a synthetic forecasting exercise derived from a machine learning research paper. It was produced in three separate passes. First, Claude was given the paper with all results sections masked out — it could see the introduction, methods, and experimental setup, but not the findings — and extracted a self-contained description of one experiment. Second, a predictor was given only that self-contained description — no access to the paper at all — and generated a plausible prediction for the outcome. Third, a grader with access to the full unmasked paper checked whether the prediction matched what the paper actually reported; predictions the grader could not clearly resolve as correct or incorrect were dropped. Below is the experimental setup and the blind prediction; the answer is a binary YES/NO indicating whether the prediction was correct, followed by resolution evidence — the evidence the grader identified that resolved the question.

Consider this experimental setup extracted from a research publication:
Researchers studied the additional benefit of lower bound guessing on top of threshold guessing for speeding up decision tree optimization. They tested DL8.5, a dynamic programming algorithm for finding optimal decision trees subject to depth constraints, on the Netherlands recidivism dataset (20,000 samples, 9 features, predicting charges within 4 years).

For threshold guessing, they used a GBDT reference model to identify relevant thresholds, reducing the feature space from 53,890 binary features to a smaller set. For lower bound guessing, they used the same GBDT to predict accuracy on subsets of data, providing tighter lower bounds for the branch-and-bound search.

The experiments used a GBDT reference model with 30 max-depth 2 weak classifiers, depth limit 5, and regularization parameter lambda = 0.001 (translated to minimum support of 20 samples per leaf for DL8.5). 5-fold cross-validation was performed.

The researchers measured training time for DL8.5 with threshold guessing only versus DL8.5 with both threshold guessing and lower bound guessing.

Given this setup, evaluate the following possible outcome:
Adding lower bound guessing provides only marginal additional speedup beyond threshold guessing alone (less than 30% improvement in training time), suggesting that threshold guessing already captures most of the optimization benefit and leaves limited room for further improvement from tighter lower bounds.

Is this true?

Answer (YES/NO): NO